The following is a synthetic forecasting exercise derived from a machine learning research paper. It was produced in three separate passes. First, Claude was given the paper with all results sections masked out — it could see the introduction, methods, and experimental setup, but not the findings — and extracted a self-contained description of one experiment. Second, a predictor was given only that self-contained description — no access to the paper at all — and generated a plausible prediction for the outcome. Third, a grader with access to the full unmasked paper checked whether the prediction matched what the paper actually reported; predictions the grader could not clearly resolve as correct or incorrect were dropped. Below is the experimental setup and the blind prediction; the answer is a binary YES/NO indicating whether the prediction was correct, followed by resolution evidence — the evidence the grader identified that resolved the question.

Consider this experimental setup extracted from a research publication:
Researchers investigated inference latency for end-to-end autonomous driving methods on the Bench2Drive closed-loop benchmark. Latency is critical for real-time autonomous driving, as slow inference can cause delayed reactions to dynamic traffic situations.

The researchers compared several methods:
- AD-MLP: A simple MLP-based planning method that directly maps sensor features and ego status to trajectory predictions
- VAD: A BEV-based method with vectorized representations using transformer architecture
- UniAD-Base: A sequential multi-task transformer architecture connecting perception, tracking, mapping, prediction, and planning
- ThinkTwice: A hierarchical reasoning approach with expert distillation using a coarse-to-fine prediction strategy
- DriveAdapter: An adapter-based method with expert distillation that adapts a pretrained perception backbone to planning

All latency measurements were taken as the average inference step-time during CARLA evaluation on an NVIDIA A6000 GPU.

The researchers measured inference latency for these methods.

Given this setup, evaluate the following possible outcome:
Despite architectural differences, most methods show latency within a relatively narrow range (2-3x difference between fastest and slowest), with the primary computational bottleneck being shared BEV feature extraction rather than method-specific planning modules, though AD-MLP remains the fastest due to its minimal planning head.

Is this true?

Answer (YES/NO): NO